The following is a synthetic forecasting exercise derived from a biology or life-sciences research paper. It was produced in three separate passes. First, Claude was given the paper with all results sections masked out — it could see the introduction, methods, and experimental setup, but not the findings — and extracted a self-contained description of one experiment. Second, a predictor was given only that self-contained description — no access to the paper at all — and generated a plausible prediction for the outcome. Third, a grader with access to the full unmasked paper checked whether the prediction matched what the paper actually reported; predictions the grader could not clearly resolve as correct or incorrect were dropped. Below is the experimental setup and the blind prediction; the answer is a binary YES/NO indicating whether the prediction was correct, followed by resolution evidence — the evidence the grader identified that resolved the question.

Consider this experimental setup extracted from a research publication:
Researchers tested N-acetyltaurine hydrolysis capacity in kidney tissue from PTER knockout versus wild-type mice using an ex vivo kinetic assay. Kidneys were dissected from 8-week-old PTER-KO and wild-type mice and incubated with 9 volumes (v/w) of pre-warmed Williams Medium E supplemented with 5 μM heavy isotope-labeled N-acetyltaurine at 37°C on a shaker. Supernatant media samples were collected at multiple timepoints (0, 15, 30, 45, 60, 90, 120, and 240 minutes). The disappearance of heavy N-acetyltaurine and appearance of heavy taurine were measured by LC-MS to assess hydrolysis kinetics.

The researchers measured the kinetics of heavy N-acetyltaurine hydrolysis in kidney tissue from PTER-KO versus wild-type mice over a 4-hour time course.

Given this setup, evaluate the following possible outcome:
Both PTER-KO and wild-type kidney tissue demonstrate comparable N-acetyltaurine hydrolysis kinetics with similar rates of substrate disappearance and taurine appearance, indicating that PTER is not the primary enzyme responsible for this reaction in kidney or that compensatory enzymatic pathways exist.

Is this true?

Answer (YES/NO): NO